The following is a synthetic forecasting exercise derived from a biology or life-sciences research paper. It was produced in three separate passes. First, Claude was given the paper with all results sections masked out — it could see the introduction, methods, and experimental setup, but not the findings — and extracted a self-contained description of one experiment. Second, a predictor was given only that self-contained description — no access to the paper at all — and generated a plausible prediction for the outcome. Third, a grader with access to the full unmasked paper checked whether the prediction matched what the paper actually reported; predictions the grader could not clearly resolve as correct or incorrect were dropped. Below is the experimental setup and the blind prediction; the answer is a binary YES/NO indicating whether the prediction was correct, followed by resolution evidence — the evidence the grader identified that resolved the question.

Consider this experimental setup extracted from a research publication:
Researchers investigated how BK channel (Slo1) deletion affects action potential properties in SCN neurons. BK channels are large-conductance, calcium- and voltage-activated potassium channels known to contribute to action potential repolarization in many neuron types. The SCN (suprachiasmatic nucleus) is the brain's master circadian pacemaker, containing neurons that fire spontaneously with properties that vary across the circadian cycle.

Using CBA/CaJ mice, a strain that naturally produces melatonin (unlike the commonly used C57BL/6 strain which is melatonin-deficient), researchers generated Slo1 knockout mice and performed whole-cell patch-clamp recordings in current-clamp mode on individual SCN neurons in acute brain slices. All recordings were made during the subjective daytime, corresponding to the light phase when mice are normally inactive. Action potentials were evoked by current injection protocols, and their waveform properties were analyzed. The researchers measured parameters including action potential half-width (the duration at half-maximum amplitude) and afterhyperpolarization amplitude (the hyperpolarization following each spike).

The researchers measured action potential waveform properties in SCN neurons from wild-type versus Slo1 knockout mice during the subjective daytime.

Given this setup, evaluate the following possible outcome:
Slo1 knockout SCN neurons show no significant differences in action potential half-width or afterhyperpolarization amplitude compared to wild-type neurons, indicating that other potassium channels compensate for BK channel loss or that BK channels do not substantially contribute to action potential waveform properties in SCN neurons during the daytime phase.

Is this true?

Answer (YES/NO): NO